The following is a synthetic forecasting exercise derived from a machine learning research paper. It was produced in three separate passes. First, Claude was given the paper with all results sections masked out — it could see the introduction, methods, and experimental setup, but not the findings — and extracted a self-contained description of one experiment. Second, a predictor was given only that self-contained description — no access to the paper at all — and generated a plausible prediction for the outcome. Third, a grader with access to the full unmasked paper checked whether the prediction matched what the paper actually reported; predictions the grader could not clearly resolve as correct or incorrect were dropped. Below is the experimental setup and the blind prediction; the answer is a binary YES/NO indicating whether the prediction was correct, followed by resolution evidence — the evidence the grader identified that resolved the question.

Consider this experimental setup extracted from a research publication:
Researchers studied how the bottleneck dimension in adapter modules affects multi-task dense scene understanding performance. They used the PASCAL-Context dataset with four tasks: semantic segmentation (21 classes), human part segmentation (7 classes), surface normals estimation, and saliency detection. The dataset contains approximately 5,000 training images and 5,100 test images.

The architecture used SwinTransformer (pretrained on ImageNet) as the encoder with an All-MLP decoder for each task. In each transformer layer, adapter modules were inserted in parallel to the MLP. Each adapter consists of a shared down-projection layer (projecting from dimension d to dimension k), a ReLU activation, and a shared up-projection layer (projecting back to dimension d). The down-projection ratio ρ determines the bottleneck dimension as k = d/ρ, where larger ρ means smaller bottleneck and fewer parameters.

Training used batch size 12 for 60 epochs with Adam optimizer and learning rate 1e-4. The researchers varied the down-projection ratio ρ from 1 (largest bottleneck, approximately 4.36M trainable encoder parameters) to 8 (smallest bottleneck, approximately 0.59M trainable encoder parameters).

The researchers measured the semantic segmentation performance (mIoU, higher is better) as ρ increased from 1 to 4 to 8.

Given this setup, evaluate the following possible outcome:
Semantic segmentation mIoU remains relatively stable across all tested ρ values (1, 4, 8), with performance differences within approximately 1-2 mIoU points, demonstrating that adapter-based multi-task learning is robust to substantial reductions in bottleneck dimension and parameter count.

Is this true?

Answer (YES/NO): YES